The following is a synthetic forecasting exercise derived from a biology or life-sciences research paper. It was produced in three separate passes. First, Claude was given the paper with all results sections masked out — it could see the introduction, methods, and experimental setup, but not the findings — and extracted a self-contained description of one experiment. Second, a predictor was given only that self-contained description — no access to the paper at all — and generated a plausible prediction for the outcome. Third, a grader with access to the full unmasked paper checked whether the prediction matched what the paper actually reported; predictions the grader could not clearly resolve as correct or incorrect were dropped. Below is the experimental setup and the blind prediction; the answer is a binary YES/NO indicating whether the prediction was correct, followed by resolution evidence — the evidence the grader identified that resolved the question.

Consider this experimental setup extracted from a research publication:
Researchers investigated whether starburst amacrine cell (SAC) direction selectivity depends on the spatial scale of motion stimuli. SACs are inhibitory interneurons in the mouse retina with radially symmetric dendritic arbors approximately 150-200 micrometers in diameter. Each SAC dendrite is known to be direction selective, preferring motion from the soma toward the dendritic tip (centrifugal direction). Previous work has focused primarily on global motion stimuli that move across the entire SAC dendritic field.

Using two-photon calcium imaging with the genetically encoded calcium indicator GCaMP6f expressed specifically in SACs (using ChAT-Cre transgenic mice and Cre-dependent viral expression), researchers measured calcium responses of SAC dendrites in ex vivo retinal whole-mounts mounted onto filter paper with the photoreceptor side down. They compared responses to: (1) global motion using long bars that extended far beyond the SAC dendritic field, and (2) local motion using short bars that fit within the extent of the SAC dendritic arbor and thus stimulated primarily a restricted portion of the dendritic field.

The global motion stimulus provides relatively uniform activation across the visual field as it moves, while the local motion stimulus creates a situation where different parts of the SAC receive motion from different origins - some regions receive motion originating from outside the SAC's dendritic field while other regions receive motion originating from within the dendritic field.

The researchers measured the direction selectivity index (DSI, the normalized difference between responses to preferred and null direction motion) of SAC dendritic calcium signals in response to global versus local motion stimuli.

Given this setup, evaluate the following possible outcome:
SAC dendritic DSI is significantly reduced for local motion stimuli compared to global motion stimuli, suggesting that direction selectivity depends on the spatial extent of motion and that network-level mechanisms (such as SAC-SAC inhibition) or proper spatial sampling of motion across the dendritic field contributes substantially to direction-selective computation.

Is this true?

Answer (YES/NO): NO